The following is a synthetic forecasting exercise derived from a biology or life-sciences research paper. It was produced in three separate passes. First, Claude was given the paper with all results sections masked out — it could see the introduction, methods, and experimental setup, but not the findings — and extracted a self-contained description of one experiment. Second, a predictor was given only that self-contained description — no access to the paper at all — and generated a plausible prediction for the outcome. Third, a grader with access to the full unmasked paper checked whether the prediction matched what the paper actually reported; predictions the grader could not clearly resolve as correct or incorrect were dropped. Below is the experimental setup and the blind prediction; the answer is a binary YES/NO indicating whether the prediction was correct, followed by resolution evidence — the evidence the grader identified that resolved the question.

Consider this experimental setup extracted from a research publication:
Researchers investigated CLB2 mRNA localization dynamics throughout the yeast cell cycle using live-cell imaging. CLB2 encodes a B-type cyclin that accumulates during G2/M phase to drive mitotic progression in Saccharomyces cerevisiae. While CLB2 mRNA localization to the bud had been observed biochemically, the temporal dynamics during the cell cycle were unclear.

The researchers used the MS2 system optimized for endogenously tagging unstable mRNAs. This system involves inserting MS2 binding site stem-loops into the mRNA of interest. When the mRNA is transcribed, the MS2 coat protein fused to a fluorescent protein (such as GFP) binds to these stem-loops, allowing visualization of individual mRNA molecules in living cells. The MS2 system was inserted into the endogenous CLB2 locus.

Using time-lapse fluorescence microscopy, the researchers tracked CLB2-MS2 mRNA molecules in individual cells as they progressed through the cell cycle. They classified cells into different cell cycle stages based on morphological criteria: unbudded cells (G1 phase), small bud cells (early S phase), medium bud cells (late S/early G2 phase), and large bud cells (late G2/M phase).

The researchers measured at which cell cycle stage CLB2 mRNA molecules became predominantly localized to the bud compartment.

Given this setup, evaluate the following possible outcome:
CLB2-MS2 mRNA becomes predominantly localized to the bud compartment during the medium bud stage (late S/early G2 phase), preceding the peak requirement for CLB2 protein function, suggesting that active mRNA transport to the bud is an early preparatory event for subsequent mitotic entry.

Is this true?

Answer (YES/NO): NO